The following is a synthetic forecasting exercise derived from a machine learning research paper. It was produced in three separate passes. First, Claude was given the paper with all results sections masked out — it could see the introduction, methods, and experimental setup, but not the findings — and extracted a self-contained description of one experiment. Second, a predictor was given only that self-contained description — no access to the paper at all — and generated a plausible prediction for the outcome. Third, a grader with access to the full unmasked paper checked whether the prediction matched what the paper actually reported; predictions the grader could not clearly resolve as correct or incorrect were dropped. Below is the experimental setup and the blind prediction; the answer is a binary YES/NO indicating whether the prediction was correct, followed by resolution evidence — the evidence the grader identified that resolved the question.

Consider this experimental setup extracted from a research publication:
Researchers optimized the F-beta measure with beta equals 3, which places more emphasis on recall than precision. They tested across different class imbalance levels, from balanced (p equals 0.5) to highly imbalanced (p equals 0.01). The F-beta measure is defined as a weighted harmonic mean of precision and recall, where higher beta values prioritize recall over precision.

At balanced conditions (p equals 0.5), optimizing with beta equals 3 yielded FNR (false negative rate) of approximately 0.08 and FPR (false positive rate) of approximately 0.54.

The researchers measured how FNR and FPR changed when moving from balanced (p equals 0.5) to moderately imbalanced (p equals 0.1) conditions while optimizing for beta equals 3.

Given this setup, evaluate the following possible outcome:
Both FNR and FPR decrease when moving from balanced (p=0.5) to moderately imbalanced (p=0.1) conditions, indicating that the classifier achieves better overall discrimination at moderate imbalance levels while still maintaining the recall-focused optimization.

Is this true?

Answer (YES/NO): NO